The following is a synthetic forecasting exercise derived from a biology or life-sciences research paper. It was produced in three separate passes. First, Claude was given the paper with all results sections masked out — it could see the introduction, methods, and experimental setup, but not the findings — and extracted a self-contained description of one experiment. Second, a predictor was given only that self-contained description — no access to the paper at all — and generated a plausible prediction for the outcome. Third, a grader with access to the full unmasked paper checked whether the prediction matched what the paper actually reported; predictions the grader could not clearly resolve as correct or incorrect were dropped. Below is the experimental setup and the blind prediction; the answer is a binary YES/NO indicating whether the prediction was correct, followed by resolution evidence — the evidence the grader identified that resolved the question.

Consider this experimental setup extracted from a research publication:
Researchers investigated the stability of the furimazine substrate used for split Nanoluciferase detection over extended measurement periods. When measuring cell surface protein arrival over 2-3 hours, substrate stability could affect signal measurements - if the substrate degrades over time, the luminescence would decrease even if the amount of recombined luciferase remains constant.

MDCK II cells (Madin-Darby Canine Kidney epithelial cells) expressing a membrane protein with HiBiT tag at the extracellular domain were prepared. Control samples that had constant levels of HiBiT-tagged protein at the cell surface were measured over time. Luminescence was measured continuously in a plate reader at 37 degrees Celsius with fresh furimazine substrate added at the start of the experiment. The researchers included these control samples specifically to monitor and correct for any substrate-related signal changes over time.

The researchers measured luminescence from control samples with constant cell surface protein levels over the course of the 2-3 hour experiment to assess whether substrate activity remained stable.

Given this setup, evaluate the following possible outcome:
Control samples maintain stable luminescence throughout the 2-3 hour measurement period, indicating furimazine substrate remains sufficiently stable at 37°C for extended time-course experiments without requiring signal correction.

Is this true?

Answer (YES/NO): NO